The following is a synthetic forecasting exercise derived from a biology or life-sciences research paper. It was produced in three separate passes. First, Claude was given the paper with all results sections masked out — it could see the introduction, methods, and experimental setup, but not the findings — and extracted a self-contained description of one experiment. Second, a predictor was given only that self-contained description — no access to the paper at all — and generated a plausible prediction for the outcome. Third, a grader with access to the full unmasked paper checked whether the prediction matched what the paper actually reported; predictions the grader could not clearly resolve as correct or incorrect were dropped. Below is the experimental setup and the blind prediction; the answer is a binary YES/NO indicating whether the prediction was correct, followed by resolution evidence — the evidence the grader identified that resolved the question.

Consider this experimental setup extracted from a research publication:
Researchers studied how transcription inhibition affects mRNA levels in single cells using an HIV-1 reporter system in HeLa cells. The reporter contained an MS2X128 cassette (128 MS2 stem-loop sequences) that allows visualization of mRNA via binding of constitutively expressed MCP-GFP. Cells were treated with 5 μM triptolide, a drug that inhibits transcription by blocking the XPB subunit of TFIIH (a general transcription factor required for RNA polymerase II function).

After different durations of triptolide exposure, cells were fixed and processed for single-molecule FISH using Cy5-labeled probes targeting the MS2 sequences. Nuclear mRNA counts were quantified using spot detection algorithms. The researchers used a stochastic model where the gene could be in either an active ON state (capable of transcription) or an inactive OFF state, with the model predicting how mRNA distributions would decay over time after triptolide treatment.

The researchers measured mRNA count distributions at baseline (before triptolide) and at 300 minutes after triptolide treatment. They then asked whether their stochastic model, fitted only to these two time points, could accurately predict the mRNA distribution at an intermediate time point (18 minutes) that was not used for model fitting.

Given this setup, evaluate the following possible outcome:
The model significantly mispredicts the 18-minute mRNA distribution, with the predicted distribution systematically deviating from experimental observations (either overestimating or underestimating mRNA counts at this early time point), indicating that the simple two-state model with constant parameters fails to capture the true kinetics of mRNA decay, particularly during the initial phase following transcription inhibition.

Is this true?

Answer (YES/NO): NO